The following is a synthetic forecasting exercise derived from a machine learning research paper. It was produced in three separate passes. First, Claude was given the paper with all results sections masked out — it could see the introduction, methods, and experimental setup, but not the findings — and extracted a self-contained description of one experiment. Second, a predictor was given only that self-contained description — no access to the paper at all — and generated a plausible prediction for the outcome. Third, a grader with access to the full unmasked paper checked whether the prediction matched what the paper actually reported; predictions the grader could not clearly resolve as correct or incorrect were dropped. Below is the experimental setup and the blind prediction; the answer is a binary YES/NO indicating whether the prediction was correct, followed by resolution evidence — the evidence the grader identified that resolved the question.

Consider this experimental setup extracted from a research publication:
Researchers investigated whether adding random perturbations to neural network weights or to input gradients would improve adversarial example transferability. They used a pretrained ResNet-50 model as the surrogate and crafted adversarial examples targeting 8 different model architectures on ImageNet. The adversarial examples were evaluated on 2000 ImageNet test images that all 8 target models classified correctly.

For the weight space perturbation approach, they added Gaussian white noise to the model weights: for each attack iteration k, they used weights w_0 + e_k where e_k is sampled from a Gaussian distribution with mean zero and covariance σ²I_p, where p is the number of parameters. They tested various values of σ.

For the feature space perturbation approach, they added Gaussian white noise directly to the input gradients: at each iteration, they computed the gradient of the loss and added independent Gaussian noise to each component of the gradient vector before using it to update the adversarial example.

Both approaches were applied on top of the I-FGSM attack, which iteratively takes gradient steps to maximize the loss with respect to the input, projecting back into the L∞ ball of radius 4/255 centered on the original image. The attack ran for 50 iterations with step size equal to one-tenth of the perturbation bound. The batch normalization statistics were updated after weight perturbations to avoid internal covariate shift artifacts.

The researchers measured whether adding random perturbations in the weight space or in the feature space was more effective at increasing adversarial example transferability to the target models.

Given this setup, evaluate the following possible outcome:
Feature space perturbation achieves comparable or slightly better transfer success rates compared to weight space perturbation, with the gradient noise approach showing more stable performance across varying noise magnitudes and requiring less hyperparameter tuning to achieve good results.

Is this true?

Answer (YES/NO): NO